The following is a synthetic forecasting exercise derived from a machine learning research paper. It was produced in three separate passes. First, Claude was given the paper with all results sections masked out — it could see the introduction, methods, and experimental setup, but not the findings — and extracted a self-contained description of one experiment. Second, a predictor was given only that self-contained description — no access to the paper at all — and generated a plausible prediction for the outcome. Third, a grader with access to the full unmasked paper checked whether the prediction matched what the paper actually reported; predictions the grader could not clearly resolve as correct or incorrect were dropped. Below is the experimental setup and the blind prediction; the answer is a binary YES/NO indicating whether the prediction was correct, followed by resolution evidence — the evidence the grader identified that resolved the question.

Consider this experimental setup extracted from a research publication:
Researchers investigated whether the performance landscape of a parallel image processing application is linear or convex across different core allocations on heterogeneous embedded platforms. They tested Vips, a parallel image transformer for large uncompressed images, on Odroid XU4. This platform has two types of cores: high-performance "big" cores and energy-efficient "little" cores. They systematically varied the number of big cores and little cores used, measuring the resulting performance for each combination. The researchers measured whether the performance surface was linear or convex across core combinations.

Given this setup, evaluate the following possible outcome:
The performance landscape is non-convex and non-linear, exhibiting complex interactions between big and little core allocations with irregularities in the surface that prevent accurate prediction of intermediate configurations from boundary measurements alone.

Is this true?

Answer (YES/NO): YES